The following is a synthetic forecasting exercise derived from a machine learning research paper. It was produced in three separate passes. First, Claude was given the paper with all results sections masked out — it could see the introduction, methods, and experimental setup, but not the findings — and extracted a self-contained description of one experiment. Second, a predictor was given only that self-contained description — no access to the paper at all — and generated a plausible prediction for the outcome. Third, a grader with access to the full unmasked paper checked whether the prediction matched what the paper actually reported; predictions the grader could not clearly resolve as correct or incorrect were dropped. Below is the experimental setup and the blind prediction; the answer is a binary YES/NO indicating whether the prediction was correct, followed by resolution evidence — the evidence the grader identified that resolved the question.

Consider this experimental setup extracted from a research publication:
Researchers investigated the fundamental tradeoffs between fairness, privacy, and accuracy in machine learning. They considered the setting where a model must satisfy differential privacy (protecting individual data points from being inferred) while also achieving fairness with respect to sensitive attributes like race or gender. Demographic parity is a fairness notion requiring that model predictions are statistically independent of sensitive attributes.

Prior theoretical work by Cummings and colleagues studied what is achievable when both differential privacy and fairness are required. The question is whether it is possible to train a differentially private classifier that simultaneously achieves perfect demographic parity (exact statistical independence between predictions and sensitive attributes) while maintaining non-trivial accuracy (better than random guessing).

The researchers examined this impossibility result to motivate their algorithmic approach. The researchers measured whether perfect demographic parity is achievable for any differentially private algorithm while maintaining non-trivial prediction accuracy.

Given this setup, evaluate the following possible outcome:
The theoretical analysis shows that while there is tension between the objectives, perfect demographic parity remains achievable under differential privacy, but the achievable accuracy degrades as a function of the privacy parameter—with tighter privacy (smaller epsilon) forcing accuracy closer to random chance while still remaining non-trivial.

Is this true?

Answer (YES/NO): NO